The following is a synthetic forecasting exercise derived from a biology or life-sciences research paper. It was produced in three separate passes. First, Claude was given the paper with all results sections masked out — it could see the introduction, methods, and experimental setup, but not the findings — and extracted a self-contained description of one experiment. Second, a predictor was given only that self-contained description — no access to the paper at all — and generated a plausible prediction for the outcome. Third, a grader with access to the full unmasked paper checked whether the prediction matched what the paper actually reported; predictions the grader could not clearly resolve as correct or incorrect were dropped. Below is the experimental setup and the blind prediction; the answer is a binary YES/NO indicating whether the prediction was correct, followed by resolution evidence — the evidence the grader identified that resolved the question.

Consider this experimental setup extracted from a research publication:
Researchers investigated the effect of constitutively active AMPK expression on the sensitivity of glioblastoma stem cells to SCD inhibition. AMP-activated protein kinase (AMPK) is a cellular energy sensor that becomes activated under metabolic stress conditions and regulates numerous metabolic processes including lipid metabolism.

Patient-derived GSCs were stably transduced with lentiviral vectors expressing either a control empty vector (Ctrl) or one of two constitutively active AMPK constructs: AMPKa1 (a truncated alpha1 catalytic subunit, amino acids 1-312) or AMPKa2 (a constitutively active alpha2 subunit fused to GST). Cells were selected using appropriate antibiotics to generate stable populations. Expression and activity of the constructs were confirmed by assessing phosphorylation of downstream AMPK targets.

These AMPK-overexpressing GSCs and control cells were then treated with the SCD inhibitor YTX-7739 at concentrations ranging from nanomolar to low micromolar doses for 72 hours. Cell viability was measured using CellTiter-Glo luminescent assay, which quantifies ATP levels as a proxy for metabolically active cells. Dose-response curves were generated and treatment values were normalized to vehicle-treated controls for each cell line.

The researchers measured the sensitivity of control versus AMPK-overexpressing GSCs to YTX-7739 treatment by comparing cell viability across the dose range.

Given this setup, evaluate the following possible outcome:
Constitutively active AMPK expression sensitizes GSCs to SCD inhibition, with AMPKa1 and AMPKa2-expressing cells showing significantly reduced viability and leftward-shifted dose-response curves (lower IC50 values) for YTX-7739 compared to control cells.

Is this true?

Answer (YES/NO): NO